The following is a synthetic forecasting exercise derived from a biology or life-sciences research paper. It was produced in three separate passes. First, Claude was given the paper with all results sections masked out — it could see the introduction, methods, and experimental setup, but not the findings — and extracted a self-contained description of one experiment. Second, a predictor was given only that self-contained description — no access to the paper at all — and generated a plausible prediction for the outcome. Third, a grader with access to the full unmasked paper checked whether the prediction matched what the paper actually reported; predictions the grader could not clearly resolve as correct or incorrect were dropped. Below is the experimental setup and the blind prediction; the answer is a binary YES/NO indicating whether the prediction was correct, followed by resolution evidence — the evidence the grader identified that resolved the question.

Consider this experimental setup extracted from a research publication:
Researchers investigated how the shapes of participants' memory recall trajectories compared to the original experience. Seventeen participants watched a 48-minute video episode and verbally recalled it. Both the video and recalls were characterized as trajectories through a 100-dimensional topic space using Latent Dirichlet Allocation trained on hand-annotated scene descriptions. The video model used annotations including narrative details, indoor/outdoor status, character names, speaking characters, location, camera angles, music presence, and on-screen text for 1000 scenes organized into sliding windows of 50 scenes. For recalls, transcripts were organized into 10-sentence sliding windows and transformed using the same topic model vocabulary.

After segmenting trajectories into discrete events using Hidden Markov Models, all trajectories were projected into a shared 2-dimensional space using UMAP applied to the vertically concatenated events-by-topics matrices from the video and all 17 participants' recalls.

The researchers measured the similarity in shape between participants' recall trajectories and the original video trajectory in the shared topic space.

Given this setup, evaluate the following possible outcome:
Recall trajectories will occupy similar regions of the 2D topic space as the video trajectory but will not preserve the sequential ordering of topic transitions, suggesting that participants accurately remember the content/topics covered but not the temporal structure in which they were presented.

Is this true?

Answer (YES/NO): NO